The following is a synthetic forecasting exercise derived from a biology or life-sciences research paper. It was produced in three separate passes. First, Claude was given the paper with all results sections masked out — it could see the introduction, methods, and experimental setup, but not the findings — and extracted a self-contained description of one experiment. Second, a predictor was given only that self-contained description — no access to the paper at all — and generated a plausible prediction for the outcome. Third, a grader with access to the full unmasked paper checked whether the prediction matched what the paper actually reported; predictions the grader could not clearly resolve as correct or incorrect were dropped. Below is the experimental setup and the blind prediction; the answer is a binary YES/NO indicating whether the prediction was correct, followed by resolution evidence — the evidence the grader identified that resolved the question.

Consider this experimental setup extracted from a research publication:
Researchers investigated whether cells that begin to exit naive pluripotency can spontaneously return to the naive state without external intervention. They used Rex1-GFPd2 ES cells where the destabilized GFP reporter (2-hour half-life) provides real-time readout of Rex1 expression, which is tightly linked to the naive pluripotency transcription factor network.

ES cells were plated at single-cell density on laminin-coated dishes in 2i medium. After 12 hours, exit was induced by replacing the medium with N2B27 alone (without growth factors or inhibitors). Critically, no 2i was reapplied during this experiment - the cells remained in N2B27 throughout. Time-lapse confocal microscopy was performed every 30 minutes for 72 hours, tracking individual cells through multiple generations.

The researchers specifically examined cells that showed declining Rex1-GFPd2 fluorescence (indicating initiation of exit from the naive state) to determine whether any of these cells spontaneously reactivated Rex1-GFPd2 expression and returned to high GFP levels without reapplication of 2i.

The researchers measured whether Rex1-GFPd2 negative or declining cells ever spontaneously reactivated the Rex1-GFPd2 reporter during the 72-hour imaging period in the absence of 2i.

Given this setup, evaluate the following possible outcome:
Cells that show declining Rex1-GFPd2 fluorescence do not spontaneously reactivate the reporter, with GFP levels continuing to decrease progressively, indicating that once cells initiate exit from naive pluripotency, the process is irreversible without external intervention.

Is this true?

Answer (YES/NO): YES